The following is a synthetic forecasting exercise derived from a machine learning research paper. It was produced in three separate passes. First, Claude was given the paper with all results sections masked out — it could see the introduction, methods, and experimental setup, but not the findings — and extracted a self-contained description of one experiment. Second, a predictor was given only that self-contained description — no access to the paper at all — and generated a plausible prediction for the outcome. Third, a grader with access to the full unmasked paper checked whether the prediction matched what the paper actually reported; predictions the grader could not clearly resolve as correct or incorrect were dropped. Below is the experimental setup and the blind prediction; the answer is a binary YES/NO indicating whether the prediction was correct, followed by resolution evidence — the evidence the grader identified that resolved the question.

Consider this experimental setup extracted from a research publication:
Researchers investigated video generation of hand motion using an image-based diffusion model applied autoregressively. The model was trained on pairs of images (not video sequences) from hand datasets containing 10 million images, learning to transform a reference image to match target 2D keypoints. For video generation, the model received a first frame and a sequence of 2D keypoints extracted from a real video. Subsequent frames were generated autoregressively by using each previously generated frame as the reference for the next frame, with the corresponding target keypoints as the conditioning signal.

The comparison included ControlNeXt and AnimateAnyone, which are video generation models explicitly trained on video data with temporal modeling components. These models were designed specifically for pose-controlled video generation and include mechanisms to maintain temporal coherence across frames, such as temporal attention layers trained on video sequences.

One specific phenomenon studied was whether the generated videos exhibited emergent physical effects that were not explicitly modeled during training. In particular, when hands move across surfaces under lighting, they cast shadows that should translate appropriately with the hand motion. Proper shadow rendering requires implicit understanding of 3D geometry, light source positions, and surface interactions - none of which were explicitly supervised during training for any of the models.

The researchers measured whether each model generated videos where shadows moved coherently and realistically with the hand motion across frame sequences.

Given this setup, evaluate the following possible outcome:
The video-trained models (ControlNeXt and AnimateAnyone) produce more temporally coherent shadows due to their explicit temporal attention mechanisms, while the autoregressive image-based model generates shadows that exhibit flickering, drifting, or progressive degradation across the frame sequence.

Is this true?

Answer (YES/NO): NO